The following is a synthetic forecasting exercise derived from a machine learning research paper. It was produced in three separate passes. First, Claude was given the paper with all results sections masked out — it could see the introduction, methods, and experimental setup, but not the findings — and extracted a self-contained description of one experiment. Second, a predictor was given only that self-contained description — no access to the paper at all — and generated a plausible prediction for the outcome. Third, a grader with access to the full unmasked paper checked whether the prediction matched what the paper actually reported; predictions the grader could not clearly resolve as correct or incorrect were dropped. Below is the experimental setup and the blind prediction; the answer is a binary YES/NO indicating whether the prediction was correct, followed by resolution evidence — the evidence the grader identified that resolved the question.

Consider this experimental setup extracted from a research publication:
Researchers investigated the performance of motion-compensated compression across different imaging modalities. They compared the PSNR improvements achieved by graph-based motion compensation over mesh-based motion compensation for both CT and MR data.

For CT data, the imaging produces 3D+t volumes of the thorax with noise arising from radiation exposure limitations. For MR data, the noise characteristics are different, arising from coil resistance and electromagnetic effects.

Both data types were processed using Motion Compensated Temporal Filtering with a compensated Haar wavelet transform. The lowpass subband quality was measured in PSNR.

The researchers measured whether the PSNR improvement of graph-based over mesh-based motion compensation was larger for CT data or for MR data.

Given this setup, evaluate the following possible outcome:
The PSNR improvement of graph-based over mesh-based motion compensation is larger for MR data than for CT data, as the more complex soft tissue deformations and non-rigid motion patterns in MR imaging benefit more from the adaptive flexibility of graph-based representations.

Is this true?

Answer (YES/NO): YES